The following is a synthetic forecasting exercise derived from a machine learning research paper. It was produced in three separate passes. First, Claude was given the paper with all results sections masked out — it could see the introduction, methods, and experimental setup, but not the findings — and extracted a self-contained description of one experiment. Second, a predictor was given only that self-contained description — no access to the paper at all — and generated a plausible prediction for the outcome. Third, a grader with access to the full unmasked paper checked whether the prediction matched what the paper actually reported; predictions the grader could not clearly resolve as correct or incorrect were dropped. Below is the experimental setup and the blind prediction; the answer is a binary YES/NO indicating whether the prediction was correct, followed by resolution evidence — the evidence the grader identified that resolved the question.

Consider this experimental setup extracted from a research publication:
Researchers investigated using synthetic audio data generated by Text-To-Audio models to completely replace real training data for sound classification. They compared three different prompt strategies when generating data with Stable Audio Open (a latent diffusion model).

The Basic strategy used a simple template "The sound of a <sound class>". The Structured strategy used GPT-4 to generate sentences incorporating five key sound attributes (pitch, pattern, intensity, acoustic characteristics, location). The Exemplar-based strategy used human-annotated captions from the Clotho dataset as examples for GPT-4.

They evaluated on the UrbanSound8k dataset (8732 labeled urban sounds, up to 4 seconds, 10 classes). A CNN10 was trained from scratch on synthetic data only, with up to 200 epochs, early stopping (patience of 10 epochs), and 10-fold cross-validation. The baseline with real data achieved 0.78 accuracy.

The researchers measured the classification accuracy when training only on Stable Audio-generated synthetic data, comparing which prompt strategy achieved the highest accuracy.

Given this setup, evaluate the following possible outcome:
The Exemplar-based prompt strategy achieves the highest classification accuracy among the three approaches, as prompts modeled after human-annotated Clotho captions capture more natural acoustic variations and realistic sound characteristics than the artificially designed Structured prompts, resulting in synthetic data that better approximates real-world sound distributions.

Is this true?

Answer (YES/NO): NO